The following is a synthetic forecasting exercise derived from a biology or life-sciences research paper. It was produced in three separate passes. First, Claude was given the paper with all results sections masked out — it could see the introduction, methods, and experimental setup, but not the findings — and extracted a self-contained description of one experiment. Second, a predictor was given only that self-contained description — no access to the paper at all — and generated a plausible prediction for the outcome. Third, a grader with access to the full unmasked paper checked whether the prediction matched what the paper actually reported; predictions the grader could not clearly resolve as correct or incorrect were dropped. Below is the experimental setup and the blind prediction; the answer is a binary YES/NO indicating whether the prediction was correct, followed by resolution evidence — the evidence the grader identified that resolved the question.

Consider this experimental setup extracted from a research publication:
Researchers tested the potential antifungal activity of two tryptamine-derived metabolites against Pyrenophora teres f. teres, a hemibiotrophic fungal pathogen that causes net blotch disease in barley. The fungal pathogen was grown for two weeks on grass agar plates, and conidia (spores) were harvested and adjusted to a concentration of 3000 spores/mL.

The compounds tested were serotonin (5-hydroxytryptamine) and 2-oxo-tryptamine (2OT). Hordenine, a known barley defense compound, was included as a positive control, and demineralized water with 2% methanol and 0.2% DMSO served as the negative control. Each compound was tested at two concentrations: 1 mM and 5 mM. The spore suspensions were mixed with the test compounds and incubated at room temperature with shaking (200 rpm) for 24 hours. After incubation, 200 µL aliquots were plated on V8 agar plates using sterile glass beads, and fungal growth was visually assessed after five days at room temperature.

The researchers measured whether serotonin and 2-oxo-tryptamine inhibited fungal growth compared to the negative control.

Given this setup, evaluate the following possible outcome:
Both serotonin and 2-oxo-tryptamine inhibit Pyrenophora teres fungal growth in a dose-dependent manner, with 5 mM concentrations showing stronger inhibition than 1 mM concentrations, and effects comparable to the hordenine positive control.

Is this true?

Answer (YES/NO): NO